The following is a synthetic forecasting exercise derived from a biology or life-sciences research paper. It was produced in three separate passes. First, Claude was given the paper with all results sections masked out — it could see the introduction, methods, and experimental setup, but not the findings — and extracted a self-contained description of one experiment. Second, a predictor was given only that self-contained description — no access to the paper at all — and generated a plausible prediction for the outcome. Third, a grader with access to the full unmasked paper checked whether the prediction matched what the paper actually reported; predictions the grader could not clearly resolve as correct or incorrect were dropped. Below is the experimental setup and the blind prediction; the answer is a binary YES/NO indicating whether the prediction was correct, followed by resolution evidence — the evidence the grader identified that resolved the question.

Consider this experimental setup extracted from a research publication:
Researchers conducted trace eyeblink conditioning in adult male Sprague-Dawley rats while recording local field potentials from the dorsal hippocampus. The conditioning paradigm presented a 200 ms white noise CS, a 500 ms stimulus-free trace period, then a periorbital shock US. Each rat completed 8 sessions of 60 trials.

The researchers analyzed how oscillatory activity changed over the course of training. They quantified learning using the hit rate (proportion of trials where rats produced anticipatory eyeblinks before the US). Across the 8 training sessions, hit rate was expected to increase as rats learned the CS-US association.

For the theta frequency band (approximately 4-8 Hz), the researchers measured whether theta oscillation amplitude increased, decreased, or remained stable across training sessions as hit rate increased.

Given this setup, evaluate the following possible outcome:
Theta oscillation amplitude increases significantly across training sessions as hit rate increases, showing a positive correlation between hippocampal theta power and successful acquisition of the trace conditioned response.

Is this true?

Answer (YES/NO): YES